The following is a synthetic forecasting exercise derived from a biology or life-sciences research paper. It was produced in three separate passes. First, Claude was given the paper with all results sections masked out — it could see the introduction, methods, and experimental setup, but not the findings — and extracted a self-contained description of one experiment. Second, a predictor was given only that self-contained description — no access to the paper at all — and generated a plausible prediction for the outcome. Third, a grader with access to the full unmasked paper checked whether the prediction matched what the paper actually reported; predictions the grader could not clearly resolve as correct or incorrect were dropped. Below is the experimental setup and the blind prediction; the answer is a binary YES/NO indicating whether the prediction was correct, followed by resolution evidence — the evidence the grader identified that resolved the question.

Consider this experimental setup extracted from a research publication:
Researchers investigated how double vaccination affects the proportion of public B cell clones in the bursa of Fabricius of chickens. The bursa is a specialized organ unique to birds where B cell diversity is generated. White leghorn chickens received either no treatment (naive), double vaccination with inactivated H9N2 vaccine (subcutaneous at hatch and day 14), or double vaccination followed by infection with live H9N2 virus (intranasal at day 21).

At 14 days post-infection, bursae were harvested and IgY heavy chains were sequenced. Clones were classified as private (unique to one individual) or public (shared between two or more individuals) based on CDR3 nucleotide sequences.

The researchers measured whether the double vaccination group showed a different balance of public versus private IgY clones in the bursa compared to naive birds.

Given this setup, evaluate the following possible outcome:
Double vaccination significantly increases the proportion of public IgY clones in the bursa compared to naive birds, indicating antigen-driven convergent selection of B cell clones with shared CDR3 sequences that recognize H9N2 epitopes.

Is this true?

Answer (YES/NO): YES